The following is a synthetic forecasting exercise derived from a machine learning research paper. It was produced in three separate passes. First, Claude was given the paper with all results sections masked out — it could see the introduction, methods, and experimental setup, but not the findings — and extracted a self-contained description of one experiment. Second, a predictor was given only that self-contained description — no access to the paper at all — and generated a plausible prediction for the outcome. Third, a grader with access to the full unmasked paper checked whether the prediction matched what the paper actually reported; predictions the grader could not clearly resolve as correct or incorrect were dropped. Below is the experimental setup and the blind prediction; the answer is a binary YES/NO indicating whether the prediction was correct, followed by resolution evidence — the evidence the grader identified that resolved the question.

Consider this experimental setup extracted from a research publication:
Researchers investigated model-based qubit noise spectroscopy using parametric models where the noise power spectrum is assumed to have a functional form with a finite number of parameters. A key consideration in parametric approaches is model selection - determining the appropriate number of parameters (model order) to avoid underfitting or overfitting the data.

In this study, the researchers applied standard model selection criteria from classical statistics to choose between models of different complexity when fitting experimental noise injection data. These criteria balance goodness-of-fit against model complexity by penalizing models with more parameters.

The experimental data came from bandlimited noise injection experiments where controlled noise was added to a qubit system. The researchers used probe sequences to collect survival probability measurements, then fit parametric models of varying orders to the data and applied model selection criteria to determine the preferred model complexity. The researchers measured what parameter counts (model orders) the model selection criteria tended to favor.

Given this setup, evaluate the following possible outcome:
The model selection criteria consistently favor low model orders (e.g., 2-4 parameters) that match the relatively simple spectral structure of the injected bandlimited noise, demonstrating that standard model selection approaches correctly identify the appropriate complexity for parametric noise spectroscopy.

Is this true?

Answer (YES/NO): NO